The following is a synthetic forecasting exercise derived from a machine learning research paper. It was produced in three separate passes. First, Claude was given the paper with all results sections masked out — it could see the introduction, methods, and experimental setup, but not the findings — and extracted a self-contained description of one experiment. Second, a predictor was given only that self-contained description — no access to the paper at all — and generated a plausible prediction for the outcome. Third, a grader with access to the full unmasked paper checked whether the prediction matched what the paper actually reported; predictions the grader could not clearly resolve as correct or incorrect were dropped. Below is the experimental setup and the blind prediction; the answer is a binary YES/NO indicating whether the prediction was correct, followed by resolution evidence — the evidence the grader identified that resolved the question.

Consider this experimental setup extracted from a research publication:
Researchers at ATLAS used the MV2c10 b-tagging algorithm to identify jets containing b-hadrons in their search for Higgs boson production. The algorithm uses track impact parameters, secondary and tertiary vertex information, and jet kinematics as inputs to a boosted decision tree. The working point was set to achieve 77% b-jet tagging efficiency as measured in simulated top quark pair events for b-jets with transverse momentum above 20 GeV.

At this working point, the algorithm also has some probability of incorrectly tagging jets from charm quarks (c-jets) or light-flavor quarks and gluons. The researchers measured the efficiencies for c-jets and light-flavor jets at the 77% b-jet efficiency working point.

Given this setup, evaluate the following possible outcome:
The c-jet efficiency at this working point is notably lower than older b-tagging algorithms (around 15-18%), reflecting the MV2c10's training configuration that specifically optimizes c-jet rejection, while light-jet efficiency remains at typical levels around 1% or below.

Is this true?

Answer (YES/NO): NO